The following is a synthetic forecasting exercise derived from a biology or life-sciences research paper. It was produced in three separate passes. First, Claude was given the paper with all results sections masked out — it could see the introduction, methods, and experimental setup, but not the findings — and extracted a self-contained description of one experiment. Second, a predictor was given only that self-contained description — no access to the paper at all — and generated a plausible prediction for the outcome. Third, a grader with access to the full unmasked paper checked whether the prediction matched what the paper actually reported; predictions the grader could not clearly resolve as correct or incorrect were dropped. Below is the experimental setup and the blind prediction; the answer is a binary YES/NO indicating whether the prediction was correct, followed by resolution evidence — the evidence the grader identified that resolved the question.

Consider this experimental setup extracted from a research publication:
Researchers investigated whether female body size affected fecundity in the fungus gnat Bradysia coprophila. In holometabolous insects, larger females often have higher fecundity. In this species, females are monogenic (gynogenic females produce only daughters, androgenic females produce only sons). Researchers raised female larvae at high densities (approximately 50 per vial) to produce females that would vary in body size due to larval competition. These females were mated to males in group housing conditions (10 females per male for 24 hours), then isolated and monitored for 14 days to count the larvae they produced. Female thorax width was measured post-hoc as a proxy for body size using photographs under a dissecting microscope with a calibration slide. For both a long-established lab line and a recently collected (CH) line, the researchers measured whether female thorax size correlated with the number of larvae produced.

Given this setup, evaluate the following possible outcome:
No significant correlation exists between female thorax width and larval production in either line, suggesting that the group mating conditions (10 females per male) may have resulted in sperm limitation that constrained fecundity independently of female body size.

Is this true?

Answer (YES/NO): NO